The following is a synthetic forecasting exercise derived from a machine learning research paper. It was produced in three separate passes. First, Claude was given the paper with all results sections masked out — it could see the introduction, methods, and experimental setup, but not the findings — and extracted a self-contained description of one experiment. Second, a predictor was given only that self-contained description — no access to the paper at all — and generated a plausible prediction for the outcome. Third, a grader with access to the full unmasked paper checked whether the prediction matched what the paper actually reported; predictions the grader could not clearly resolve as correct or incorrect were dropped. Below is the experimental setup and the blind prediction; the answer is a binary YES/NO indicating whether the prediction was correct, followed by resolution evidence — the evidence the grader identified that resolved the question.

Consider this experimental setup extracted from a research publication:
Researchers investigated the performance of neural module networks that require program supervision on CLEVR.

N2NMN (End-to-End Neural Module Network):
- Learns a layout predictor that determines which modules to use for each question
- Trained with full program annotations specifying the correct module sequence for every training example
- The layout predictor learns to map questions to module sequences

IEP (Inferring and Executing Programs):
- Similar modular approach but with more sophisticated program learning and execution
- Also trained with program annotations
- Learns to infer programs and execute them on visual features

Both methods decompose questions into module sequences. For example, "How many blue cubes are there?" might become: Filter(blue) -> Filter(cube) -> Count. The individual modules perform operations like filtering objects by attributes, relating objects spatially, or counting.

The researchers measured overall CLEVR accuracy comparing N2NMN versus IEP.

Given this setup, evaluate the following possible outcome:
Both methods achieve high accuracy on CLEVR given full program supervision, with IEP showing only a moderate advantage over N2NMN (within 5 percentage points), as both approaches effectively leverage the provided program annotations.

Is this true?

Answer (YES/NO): NO